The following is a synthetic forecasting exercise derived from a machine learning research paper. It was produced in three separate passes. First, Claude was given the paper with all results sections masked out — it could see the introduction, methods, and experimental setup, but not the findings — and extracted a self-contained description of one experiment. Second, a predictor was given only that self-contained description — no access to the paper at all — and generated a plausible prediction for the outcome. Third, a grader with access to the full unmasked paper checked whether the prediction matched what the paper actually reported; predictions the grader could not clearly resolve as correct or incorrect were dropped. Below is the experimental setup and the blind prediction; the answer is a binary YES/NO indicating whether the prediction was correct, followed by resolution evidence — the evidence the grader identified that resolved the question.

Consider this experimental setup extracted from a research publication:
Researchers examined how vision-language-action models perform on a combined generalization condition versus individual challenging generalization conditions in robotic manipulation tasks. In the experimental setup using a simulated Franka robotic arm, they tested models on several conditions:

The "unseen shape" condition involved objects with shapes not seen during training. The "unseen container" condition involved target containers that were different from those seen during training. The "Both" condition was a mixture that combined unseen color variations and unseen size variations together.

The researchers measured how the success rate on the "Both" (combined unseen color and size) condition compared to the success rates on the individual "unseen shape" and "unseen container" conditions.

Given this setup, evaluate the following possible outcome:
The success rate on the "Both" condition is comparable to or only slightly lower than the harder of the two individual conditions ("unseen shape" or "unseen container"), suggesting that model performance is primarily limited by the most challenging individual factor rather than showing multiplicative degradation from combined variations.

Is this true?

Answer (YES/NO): NO